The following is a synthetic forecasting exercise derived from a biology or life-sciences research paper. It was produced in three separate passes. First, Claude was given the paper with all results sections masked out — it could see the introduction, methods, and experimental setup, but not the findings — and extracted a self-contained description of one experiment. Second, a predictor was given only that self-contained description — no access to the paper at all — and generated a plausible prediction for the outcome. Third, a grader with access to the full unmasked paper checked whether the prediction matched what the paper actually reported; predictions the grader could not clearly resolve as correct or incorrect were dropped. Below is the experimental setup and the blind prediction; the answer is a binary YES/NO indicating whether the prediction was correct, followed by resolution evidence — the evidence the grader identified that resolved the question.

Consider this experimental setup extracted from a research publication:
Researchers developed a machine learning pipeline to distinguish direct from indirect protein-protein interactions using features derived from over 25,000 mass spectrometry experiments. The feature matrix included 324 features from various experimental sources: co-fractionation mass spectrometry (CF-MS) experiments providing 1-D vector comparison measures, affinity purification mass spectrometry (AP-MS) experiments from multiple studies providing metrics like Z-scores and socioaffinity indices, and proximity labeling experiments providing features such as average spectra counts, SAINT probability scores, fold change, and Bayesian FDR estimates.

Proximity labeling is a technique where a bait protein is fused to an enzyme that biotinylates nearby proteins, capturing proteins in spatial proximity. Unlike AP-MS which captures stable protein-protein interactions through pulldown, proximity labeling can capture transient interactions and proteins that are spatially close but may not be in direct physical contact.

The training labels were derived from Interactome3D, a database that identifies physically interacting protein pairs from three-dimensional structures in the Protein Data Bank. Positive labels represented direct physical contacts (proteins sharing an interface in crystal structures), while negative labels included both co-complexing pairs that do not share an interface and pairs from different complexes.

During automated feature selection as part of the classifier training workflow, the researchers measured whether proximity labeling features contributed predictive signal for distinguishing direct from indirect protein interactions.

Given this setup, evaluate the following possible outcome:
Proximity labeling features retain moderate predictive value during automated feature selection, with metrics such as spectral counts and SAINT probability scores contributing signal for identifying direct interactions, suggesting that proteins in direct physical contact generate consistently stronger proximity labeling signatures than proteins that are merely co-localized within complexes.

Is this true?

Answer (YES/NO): NO